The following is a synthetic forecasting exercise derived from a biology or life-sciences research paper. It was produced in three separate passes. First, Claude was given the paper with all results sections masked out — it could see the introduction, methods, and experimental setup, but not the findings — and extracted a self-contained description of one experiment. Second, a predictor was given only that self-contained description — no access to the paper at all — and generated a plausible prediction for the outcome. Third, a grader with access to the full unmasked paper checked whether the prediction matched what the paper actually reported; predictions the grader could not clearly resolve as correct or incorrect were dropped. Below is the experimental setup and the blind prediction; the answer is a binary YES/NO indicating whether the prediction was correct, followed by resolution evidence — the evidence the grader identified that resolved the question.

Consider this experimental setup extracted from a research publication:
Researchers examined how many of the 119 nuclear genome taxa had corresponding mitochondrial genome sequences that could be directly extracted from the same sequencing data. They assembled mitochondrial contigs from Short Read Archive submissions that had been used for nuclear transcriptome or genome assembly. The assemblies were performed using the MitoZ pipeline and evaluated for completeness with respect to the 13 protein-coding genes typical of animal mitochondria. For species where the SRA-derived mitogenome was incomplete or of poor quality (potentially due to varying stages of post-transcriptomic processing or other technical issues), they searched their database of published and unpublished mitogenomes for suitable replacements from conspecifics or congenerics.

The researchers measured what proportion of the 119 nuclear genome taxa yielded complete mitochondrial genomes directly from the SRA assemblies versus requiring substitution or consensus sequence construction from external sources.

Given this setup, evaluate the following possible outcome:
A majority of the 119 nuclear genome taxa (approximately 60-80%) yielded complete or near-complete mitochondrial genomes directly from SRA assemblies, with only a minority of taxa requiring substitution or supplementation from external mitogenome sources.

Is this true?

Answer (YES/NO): YES